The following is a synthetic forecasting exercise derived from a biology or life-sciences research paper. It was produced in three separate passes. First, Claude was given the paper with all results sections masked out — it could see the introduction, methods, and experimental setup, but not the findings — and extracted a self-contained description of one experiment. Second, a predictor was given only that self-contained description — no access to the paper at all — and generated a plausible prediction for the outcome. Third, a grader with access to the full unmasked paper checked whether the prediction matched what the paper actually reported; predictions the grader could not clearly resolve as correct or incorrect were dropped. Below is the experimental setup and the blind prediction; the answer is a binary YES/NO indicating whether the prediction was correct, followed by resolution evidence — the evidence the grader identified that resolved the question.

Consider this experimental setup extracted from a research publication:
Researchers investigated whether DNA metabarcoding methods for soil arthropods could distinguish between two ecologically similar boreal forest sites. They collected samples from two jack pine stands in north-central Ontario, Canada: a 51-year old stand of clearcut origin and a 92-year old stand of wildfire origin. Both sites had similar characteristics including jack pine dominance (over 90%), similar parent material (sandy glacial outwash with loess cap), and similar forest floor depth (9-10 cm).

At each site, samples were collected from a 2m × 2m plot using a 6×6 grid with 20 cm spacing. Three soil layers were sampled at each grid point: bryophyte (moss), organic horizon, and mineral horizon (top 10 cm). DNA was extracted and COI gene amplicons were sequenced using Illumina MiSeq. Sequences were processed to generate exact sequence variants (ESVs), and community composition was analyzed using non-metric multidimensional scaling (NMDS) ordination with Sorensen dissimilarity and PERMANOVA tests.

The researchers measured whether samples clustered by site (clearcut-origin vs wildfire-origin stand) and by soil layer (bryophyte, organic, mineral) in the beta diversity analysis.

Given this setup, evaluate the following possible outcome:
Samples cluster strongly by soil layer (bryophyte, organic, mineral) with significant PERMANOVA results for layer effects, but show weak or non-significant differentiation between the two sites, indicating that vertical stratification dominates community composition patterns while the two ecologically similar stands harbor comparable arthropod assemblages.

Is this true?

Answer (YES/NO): NO